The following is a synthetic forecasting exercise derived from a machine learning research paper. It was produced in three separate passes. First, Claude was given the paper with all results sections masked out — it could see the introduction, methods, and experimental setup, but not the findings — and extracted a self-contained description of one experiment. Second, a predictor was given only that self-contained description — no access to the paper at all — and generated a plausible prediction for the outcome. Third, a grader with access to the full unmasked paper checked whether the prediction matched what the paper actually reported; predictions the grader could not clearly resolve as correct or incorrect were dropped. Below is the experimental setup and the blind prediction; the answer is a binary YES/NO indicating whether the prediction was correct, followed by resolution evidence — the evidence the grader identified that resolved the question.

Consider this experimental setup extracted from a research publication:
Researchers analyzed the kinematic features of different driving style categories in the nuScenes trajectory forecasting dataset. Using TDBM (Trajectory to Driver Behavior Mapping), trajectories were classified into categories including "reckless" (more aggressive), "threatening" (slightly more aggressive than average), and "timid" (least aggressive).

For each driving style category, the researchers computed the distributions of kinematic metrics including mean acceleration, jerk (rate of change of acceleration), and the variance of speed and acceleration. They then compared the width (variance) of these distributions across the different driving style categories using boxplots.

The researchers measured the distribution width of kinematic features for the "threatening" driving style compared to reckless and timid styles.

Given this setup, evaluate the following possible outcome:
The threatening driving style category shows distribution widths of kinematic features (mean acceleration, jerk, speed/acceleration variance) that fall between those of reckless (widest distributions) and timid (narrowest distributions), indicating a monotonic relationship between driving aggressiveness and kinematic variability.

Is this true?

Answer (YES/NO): NO